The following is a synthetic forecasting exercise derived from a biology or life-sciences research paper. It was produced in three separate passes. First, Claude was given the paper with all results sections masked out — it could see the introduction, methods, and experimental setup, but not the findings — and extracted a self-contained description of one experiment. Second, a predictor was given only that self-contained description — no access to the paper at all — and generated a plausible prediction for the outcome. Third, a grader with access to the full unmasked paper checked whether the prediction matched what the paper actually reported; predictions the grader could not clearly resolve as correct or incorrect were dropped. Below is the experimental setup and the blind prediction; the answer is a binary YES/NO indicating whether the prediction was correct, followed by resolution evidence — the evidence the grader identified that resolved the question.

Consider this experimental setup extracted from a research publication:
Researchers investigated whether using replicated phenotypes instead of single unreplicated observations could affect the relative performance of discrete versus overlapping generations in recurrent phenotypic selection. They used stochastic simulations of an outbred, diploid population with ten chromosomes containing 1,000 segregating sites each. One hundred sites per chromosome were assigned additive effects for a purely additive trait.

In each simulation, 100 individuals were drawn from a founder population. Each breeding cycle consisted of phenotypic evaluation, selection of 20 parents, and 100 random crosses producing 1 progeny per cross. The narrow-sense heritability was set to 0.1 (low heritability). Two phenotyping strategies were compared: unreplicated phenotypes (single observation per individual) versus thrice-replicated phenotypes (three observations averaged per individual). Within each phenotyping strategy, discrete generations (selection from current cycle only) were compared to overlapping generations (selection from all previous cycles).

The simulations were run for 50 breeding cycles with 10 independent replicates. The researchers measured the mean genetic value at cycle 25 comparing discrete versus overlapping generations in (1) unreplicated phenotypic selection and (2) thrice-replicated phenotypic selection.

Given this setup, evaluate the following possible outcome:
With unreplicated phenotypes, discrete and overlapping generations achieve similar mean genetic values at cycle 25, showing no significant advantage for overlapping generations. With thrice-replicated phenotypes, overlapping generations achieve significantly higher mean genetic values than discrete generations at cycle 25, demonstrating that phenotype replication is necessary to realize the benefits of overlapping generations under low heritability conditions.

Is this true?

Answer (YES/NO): NO